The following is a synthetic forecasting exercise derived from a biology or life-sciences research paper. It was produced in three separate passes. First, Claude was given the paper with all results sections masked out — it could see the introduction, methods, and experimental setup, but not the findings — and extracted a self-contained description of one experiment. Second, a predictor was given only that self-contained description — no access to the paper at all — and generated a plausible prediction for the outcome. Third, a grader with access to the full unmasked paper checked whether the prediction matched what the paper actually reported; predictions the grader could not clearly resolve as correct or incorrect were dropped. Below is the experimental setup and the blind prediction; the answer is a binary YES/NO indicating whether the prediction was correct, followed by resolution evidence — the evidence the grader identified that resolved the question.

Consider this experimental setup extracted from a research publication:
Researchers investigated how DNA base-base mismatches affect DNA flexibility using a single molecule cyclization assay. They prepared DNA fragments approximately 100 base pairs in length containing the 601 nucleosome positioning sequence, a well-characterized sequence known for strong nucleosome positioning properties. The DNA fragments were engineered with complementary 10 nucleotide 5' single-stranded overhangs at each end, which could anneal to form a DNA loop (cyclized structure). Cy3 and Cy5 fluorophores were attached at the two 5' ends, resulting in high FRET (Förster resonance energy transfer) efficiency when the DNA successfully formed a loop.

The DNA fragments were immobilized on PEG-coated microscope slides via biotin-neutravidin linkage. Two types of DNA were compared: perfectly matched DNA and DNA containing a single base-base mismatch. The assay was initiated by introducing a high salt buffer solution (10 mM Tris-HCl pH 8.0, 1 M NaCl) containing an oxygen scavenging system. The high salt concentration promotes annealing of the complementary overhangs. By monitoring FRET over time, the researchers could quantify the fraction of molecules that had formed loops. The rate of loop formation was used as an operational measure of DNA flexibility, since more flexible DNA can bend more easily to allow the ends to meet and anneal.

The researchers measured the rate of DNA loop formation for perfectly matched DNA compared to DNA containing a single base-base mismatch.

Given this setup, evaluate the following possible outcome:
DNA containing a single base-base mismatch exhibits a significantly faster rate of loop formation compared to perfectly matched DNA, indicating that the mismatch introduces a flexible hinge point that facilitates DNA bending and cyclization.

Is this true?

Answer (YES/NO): YES